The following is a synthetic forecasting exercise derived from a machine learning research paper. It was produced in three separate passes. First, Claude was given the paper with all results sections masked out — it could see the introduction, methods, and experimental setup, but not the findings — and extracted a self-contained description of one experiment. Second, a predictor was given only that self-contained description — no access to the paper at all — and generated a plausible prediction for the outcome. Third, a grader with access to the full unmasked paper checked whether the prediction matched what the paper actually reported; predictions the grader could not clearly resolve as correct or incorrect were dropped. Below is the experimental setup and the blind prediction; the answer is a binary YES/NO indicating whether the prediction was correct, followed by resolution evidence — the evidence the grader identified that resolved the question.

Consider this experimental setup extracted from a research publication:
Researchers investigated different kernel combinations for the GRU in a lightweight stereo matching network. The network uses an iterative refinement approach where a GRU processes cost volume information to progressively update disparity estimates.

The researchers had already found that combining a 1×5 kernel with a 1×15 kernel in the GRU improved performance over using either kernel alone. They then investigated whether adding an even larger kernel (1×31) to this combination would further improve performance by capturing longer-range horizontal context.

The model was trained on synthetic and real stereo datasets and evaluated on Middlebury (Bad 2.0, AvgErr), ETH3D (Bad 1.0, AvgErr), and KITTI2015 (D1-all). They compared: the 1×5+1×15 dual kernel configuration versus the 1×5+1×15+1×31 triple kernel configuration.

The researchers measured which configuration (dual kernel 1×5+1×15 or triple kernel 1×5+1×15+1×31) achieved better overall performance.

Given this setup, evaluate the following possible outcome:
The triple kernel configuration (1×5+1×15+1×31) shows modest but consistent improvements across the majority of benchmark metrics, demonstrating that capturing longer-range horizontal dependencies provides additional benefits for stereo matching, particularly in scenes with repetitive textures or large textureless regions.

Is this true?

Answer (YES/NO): NO